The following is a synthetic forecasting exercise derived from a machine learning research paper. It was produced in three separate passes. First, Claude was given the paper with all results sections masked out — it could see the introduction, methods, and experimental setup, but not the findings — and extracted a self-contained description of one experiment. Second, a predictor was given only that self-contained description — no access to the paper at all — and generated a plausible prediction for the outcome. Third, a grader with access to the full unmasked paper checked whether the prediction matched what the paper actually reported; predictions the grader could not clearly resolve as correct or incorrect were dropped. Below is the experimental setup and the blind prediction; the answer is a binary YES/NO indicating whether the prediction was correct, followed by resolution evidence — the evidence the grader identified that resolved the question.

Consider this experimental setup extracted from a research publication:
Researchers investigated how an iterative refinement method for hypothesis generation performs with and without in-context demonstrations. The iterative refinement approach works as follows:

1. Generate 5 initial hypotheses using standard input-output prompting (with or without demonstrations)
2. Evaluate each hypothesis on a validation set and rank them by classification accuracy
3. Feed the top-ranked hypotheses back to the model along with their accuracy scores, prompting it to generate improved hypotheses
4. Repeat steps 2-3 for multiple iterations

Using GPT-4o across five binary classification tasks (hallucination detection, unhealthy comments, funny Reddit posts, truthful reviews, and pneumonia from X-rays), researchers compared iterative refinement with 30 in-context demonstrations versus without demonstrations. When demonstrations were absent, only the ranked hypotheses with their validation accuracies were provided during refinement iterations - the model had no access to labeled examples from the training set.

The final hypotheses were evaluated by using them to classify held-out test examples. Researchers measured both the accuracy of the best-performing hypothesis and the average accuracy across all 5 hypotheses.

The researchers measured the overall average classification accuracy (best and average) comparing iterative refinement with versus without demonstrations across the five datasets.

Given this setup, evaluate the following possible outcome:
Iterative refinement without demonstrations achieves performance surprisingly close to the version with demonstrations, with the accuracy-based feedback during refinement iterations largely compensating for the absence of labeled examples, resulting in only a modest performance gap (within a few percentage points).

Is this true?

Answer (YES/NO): YES